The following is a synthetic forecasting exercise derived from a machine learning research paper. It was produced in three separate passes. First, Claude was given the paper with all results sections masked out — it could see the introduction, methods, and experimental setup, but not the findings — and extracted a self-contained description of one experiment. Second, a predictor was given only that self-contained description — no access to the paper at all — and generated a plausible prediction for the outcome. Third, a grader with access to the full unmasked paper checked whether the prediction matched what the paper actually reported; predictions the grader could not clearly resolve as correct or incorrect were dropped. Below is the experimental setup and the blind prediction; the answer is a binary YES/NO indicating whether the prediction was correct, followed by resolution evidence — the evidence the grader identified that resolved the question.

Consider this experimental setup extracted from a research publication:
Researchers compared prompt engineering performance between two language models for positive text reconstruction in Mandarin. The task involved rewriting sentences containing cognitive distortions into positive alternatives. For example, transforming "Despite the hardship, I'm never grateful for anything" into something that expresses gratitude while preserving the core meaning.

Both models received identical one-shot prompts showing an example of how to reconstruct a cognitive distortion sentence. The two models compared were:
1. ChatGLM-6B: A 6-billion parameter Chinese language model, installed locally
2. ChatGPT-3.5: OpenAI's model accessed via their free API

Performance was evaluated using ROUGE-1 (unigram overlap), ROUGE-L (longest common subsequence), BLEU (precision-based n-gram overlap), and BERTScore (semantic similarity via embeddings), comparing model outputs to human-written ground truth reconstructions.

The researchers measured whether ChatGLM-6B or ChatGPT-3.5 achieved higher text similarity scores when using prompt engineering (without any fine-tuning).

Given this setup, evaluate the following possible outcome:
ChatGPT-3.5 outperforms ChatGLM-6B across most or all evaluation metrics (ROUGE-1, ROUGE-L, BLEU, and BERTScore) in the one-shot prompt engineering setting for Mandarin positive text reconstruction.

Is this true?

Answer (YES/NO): YES